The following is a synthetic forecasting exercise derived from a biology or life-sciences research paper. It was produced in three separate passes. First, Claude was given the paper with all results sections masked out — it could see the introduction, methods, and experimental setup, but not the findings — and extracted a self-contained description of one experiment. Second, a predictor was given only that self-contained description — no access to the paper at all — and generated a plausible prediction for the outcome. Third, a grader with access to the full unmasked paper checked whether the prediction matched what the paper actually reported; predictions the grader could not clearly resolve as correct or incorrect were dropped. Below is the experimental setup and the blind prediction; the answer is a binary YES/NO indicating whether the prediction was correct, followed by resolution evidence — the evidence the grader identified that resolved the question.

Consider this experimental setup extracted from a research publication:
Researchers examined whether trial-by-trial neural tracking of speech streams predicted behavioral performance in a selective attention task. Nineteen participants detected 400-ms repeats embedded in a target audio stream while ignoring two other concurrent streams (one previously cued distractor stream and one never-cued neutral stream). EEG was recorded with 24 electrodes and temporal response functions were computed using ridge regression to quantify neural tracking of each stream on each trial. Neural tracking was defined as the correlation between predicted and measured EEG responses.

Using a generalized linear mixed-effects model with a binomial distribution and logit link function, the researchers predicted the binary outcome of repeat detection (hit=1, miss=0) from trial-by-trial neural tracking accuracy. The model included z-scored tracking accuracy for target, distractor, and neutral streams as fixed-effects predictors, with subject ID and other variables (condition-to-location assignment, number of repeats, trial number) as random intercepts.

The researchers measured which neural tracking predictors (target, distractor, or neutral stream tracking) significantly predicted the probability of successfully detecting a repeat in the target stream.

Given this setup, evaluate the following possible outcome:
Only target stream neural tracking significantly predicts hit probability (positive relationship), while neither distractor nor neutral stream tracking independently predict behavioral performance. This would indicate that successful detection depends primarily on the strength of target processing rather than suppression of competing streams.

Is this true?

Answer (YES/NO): YES